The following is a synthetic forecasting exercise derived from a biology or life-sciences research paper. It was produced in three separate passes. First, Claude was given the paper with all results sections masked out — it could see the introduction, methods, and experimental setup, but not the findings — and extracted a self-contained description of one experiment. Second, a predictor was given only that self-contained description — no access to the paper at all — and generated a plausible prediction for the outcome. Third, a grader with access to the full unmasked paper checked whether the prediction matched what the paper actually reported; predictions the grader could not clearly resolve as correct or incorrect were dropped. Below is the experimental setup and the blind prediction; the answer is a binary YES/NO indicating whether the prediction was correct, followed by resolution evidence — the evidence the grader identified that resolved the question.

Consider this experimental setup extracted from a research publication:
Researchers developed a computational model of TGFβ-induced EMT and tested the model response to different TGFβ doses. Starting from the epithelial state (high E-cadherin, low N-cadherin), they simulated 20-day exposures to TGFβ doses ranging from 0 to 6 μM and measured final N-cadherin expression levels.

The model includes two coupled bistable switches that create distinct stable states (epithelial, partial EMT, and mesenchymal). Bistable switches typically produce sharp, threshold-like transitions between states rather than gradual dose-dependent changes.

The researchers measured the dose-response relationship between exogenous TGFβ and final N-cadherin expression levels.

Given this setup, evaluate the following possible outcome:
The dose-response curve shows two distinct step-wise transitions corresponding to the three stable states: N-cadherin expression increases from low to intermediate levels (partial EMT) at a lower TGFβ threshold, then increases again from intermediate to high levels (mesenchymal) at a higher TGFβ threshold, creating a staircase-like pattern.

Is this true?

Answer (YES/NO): YES